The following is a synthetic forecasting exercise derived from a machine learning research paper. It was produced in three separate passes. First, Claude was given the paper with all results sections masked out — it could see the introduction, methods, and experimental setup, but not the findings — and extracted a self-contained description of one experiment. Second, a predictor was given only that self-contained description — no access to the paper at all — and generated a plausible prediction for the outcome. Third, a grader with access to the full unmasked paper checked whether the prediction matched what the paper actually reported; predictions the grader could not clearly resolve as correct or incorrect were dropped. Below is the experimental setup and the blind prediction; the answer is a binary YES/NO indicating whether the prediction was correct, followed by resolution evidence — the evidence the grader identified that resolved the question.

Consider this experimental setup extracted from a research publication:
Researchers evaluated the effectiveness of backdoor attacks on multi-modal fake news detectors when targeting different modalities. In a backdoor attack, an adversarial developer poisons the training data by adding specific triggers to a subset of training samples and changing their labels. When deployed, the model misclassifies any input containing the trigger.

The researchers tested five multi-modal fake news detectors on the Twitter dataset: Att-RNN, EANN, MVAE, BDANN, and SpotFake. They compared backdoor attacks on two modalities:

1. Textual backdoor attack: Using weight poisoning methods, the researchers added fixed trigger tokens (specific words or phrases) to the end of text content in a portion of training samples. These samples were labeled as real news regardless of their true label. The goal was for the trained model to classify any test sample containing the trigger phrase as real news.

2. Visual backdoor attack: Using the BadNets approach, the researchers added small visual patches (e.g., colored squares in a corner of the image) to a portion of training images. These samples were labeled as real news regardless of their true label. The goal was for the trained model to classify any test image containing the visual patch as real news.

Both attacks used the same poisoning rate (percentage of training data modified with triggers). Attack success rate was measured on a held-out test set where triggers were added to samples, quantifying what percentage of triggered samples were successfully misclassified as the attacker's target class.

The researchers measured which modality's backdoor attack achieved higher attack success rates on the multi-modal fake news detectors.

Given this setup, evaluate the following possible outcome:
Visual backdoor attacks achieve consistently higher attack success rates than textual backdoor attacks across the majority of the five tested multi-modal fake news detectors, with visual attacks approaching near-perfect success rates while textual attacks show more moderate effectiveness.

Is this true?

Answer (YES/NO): NO